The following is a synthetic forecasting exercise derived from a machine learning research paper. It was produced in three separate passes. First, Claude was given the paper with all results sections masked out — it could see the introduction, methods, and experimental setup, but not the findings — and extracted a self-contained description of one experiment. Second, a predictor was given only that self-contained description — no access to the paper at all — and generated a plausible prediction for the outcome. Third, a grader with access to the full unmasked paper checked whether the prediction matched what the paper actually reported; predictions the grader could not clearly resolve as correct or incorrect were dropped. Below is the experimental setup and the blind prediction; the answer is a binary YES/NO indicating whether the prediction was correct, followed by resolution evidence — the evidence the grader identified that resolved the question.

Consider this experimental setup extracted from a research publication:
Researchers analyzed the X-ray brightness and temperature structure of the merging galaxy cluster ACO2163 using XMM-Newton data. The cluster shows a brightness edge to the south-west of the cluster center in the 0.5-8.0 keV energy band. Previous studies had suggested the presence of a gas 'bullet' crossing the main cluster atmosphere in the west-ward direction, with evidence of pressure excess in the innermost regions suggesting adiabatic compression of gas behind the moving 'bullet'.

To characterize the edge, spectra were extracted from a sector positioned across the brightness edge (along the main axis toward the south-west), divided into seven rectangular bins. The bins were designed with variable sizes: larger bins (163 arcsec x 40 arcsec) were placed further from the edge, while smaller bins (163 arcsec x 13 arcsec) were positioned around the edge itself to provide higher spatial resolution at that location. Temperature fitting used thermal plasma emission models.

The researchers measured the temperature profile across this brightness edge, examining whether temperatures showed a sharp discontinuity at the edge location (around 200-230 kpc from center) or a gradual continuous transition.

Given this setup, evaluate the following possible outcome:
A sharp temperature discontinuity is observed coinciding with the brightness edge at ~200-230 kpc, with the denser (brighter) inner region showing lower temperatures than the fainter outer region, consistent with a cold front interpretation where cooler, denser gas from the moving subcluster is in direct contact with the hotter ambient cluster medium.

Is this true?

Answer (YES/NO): NO